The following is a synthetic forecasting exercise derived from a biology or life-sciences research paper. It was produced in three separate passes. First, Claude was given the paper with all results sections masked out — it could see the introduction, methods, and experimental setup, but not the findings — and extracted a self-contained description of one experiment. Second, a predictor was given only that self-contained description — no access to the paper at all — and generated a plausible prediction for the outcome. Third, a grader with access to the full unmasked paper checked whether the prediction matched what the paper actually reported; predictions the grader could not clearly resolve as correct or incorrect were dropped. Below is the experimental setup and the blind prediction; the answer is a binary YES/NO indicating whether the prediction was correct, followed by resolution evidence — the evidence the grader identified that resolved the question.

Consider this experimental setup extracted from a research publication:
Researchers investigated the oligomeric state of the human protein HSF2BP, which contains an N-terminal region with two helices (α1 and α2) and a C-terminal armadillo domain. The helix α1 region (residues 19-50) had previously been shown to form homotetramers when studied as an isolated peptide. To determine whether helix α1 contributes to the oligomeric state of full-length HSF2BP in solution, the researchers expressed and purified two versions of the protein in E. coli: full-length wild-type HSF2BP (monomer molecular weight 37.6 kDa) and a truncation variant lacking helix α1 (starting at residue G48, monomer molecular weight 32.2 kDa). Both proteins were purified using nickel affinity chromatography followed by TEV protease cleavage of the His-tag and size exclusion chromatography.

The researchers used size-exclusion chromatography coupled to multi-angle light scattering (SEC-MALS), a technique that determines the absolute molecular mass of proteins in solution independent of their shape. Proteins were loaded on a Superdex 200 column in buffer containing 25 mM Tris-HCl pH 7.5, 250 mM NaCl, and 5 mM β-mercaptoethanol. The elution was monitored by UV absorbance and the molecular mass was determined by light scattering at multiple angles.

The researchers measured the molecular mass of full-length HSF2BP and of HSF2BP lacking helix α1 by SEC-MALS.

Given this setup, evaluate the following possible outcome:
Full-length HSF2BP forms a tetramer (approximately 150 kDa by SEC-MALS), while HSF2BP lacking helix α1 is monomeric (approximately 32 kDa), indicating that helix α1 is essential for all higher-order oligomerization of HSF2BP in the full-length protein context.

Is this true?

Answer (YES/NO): NO